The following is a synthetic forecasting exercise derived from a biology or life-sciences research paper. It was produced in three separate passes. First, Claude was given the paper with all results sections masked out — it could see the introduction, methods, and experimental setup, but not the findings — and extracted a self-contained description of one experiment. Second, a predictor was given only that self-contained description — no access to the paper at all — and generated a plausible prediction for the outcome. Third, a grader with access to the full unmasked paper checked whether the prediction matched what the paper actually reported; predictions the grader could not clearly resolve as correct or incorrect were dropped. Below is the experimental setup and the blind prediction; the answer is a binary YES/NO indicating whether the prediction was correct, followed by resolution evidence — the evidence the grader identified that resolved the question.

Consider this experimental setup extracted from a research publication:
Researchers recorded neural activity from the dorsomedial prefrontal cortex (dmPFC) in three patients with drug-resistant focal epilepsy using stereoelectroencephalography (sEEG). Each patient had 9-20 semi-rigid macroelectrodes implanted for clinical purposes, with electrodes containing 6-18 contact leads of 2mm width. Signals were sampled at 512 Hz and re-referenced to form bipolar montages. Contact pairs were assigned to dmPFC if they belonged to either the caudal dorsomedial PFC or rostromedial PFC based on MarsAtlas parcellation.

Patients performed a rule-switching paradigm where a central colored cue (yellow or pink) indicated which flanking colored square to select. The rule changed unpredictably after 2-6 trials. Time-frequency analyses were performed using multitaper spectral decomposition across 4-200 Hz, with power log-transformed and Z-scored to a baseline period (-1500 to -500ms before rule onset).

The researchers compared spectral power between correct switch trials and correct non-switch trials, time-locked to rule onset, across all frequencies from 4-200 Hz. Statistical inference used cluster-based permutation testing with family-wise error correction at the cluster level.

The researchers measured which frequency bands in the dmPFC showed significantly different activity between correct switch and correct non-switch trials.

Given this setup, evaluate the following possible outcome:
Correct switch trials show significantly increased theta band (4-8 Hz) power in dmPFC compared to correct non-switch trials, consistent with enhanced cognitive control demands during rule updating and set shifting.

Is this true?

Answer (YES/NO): YES